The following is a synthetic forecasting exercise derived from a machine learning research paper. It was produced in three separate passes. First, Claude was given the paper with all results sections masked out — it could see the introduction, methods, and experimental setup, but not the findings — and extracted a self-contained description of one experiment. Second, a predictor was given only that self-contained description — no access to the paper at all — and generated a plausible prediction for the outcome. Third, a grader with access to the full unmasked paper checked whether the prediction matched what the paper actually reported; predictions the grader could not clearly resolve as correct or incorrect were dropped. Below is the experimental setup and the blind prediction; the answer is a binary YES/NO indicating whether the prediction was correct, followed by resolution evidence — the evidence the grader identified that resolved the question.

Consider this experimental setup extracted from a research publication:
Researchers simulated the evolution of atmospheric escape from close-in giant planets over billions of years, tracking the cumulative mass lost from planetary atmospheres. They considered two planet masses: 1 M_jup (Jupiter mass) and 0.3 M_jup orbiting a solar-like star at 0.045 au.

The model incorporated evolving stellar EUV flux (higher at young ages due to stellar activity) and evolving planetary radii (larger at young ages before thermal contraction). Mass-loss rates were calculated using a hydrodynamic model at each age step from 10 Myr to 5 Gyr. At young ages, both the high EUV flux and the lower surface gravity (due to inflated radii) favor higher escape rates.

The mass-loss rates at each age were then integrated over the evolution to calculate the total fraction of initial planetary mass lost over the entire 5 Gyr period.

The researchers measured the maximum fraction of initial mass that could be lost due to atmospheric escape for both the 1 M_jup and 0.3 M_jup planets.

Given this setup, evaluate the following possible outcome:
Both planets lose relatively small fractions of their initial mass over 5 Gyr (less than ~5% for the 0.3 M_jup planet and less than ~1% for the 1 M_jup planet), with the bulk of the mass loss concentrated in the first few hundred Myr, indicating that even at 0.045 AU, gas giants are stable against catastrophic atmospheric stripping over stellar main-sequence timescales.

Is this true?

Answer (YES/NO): NO